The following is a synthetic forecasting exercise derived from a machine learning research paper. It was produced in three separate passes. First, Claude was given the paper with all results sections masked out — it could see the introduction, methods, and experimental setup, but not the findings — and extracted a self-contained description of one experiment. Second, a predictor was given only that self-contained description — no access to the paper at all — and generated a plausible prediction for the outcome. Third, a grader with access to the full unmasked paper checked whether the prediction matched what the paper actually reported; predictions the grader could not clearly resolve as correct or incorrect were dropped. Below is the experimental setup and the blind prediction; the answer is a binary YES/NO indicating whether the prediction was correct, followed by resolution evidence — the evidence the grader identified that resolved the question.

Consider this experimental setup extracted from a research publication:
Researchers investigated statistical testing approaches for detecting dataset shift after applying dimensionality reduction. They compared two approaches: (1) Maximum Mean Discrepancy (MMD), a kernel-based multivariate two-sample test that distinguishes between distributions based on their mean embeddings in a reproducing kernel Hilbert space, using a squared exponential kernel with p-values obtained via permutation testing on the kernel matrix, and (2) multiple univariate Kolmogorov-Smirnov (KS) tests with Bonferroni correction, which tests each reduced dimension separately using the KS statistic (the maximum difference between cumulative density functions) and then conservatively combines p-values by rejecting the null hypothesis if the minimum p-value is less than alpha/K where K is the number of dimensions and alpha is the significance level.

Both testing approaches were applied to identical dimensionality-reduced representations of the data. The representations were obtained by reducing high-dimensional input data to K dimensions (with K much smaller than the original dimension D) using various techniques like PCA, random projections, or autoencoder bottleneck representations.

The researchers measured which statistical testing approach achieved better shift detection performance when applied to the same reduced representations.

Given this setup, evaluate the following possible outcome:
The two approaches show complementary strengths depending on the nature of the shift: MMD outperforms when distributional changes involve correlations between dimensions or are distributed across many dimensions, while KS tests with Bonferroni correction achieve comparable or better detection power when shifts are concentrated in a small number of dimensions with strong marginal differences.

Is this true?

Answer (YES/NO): NO